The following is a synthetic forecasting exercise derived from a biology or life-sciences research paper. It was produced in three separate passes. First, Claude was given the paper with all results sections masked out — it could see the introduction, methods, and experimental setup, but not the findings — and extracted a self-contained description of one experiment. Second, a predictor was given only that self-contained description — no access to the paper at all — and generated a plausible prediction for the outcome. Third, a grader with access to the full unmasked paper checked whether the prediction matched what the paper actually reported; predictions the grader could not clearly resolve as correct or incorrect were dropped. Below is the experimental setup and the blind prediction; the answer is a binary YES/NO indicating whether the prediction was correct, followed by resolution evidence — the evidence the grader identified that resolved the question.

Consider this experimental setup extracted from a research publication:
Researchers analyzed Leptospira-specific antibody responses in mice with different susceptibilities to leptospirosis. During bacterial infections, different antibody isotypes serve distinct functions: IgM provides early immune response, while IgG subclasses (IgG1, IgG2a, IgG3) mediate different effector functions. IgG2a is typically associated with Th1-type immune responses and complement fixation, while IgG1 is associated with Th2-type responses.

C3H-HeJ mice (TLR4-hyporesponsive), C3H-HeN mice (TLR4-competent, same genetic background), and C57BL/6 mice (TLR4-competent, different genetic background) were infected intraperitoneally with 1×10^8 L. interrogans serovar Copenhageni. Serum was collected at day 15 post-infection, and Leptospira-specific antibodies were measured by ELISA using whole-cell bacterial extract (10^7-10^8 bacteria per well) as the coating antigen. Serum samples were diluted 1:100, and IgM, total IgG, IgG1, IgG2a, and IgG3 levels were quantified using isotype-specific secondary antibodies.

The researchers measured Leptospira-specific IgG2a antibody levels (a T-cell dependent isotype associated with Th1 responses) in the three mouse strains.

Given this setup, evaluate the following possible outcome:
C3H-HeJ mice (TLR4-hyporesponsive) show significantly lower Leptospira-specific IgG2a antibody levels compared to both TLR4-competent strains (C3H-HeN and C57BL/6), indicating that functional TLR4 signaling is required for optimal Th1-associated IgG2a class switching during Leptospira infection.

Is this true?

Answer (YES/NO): NO